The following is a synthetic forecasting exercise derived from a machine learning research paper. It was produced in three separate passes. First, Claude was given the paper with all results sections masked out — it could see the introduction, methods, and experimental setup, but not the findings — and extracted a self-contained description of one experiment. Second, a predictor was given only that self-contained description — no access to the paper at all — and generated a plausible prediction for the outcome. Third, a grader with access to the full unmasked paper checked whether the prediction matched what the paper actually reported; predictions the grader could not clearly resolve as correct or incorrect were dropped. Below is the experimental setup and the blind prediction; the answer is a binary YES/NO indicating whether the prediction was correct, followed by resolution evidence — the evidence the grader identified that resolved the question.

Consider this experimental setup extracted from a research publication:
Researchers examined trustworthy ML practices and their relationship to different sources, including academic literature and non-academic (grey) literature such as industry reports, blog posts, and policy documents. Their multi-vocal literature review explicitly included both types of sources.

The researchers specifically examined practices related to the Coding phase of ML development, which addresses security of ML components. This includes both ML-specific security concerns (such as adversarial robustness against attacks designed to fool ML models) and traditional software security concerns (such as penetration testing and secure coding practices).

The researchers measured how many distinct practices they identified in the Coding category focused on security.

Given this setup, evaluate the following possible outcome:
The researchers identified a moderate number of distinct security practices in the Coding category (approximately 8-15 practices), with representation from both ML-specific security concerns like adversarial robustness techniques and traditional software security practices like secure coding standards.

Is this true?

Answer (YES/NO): NO